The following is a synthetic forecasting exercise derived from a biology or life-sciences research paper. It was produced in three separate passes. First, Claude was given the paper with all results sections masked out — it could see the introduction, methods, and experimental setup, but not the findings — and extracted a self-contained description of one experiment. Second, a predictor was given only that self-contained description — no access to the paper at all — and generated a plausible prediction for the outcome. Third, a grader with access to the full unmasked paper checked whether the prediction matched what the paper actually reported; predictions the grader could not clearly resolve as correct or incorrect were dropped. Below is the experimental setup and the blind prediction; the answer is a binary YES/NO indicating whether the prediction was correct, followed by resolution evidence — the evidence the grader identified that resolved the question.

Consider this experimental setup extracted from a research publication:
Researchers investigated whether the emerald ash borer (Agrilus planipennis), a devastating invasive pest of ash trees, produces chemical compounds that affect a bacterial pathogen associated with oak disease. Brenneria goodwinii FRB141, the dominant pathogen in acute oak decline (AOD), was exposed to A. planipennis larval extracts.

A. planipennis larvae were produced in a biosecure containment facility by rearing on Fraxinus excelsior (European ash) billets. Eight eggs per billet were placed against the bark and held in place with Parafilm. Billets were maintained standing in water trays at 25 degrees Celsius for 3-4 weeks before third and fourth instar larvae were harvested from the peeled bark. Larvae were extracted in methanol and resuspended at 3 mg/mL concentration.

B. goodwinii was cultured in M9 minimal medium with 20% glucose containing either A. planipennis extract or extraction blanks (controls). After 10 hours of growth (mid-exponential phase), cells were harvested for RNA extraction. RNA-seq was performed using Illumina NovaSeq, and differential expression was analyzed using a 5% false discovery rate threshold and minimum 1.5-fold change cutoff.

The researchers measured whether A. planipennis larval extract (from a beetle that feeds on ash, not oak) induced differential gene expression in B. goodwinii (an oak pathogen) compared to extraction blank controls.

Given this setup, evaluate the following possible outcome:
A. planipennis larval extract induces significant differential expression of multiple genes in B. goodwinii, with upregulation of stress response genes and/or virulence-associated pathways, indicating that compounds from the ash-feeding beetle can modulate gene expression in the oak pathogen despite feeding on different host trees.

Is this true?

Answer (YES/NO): NO